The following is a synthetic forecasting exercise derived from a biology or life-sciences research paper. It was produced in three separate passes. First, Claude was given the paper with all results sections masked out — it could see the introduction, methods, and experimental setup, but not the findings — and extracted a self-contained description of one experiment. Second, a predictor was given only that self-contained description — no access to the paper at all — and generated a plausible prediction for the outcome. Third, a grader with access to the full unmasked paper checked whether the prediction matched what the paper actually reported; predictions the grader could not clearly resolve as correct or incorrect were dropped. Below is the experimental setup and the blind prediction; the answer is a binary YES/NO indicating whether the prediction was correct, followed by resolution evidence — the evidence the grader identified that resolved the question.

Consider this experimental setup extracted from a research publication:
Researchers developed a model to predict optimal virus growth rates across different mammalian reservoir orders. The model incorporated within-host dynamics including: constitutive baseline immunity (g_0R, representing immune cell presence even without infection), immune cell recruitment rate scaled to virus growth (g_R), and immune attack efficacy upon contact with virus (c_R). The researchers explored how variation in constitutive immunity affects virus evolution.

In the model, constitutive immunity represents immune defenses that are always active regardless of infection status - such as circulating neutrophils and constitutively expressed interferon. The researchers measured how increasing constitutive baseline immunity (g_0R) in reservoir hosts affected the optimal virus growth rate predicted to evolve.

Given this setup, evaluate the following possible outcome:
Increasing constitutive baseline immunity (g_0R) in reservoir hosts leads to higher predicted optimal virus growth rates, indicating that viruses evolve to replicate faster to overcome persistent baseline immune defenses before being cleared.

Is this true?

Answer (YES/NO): YES